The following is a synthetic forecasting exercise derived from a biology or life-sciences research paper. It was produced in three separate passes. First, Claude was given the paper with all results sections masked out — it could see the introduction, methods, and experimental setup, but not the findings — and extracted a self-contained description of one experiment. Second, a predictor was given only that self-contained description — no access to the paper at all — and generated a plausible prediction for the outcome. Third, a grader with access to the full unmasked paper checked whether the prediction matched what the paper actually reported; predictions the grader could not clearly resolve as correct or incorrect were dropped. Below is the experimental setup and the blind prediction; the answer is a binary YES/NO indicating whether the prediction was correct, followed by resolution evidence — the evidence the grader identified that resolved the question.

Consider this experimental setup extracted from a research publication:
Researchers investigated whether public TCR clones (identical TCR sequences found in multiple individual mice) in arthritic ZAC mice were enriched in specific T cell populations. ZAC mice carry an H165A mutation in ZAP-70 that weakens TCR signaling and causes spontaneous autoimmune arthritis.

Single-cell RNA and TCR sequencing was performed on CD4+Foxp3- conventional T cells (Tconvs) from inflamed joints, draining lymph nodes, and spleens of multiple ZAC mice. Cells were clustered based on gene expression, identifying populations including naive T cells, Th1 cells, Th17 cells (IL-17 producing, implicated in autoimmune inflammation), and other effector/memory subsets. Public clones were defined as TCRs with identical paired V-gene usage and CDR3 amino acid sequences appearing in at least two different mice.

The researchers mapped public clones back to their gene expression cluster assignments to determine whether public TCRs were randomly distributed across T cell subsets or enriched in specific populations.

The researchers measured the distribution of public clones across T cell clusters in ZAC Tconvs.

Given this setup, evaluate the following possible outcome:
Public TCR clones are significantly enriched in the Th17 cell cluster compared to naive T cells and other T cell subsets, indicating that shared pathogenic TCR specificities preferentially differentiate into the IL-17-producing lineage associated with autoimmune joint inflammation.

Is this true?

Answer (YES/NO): YES